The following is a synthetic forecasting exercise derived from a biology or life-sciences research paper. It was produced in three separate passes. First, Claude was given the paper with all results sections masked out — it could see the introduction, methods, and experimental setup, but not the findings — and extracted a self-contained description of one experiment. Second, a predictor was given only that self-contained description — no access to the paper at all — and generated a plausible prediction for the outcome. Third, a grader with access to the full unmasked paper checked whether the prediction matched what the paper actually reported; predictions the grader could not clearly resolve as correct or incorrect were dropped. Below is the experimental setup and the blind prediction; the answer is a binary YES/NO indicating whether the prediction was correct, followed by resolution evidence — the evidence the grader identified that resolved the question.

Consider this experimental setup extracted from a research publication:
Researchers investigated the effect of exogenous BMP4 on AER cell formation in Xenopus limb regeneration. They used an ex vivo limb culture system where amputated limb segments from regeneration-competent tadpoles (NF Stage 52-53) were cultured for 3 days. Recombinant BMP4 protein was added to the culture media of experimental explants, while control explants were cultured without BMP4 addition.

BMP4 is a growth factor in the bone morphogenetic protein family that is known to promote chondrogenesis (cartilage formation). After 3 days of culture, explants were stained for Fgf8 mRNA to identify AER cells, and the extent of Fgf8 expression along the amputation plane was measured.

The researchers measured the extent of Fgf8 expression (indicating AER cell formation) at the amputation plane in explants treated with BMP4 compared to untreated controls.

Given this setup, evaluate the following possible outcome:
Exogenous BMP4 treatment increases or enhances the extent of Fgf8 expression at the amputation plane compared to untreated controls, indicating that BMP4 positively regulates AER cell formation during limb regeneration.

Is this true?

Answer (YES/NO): NO